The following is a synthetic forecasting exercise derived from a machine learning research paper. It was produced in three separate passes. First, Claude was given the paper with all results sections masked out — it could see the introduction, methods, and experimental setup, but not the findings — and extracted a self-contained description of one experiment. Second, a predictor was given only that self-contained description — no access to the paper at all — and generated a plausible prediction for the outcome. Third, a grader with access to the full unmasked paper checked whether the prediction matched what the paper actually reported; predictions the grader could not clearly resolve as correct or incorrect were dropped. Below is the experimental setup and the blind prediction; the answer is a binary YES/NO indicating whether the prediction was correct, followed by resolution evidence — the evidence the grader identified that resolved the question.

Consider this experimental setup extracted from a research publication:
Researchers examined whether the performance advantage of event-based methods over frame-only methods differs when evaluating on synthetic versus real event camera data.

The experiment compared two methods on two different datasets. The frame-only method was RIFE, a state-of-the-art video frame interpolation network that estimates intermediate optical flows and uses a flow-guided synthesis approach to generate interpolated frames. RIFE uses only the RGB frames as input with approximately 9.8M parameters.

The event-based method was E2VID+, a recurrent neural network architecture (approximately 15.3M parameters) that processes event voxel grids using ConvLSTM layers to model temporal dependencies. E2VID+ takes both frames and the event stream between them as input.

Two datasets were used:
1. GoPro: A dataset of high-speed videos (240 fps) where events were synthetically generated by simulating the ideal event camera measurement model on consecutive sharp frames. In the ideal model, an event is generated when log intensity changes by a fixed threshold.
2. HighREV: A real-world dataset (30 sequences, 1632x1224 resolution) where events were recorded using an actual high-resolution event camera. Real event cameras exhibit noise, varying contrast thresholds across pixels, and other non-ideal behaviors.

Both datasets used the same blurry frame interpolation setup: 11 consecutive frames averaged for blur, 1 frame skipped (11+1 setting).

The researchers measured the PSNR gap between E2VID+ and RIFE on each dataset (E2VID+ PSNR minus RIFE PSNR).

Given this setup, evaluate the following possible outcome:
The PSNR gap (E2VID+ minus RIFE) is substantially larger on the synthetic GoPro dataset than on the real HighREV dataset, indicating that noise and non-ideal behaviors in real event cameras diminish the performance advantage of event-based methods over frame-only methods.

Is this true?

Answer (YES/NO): YES